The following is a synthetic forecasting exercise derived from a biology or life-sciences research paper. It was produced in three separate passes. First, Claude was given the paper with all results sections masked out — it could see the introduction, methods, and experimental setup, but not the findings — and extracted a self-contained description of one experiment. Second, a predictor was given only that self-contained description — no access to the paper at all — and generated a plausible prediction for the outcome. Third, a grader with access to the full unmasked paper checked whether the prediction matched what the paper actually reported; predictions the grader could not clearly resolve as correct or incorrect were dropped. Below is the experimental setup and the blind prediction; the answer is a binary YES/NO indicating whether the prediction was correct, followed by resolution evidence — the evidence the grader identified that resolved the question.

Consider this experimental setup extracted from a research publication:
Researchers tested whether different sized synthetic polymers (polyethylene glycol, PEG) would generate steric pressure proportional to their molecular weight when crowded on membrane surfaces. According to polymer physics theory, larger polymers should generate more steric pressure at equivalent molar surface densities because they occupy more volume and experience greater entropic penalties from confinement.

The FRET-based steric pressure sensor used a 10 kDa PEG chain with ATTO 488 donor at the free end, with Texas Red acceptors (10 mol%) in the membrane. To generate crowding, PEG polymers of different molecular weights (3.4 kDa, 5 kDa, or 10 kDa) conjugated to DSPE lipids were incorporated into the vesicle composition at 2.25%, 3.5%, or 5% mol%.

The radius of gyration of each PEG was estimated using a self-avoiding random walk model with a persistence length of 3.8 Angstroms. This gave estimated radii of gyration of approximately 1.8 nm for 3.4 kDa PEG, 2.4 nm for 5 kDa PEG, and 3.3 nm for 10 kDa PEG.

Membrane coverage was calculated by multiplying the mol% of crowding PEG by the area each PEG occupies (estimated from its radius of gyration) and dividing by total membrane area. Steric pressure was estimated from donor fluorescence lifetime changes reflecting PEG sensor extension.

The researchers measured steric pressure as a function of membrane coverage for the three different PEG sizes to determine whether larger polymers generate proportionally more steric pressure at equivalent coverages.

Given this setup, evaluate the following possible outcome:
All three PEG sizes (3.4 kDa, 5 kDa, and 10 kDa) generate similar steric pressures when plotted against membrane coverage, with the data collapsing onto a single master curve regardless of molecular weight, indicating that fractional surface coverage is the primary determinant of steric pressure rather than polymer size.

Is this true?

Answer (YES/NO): YES